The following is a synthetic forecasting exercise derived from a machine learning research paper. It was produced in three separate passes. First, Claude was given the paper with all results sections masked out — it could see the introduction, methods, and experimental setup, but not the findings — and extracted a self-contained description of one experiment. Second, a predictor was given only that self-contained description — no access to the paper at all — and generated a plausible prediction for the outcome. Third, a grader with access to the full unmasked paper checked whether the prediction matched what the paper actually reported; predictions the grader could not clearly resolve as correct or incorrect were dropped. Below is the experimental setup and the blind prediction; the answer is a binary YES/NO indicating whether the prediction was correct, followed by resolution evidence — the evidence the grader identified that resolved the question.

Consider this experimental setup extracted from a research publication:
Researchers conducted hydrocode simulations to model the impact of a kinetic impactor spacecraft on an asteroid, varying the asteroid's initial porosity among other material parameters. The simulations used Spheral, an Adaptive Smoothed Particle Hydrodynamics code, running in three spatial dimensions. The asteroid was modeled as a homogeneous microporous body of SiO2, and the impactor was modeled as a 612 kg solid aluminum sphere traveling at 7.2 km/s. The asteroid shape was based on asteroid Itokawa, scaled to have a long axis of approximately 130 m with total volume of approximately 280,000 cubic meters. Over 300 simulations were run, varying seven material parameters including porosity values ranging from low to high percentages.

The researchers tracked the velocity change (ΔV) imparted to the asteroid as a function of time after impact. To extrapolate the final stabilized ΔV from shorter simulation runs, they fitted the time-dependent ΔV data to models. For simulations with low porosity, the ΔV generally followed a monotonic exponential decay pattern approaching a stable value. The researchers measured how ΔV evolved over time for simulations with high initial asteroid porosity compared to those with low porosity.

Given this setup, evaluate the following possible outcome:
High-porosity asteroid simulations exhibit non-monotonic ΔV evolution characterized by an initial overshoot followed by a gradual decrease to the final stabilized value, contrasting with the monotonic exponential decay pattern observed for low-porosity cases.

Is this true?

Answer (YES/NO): YES